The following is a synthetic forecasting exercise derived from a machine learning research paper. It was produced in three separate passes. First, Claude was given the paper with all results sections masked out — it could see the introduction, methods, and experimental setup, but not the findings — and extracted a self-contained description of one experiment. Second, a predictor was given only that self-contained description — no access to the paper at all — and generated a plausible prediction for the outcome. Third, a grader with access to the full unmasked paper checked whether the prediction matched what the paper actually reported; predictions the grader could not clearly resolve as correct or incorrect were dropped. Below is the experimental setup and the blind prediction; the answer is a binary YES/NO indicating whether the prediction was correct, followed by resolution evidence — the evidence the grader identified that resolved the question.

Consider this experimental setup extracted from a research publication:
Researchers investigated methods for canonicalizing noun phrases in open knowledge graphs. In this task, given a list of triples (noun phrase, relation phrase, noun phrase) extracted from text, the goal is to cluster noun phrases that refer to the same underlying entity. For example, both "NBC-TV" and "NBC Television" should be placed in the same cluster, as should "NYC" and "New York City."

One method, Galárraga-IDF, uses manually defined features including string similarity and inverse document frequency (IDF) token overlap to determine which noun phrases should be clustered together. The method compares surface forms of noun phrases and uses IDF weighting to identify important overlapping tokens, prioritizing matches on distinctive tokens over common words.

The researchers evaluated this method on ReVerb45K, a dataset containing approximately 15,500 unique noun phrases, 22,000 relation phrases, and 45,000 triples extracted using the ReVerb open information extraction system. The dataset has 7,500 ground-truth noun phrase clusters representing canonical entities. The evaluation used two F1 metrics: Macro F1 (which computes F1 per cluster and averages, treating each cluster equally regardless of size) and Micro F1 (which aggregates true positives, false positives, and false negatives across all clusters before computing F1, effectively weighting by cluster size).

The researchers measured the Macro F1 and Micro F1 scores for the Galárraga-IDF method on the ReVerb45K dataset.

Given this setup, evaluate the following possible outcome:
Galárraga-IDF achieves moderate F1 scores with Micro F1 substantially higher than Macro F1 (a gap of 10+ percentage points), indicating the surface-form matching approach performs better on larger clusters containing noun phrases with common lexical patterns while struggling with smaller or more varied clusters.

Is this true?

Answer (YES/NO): NO